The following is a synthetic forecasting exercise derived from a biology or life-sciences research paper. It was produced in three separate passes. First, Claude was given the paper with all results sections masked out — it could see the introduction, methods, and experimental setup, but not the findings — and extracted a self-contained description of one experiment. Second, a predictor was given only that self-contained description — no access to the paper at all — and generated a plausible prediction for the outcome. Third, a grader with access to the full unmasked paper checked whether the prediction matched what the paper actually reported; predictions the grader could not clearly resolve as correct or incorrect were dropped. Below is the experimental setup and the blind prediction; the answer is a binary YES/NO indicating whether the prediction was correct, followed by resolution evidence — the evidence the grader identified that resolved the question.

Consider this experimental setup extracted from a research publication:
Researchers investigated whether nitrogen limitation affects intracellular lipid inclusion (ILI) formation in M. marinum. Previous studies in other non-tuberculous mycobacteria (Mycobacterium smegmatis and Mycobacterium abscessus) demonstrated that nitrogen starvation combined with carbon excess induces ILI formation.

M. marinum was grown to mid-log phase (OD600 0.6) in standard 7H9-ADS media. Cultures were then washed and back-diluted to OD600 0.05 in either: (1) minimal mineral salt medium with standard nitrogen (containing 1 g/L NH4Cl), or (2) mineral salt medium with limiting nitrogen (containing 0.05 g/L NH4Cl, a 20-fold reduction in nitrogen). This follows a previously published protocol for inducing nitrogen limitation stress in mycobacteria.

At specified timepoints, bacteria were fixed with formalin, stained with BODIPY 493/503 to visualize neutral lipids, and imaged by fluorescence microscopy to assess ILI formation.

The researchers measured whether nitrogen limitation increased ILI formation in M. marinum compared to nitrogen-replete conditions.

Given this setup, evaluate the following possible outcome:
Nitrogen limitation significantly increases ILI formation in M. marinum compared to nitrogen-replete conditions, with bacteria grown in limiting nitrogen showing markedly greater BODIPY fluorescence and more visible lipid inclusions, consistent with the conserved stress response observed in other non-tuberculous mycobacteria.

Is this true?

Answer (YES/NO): NO